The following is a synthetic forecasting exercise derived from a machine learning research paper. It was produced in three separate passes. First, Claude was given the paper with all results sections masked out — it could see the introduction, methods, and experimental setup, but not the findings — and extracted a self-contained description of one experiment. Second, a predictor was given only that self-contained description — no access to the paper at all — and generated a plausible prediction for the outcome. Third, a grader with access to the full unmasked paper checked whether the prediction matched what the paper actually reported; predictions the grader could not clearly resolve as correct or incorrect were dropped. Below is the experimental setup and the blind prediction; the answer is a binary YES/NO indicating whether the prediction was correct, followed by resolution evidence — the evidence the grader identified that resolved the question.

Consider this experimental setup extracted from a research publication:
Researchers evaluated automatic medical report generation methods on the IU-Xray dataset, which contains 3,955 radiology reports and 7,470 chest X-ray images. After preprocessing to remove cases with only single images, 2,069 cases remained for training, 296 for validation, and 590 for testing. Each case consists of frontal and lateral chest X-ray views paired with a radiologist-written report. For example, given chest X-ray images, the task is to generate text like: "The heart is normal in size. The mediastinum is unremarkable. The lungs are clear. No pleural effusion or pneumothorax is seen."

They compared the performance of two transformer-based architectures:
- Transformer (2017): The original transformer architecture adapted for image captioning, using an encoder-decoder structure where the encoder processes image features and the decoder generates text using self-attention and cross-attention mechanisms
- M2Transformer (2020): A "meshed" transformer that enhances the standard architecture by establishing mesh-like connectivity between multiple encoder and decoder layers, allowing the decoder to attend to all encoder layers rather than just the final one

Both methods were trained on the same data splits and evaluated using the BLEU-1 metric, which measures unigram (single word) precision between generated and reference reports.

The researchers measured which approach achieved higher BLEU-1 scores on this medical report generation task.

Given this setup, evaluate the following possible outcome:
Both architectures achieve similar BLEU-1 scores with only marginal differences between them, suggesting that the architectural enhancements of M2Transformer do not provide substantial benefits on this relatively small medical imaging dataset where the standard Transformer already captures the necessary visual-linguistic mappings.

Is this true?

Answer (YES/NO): NO